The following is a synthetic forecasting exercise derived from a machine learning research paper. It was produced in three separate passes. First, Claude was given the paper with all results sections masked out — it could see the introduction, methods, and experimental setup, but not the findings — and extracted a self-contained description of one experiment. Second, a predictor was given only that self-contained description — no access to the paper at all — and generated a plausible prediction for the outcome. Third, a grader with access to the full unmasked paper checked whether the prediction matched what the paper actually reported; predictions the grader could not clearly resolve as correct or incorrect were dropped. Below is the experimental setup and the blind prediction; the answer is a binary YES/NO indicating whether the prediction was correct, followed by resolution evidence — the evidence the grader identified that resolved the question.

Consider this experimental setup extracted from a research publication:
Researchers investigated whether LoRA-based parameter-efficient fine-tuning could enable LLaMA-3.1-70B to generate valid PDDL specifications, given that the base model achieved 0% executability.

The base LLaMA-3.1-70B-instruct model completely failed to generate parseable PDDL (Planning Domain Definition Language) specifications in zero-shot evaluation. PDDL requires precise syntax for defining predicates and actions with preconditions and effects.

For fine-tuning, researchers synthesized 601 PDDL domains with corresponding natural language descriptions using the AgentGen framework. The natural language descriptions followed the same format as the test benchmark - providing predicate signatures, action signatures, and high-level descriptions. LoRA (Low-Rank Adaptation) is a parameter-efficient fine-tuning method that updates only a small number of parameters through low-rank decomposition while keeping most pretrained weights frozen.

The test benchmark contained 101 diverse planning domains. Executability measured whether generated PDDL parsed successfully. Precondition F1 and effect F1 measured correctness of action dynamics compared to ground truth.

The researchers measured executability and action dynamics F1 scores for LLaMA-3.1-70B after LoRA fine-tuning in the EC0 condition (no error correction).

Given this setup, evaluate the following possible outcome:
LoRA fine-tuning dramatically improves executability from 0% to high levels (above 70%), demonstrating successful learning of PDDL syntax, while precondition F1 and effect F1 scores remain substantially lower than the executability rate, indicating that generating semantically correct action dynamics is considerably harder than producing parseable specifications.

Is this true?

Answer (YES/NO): NO